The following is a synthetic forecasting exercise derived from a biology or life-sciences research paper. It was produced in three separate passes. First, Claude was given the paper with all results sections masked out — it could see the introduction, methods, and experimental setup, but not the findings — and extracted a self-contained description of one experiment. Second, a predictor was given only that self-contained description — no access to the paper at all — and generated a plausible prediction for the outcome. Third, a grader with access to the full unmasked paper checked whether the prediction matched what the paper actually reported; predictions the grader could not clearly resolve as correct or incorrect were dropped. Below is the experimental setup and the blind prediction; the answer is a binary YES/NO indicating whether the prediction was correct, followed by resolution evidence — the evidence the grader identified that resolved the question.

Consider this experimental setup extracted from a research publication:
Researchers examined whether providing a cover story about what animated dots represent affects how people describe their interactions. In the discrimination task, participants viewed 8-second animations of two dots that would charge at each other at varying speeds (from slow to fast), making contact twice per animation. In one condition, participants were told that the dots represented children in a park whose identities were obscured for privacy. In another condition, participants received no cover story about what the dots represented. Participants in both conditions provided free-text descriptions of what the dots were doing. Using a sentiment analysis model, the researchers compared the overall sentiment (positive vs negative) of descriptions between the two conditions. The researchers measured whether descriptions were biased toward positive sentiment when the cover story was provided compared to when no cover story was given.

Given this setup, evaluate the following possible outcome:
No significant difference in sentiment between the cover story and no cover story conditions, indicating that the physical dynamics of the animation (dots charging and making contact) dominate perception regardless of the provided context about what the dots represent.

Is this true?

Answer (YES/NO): NO